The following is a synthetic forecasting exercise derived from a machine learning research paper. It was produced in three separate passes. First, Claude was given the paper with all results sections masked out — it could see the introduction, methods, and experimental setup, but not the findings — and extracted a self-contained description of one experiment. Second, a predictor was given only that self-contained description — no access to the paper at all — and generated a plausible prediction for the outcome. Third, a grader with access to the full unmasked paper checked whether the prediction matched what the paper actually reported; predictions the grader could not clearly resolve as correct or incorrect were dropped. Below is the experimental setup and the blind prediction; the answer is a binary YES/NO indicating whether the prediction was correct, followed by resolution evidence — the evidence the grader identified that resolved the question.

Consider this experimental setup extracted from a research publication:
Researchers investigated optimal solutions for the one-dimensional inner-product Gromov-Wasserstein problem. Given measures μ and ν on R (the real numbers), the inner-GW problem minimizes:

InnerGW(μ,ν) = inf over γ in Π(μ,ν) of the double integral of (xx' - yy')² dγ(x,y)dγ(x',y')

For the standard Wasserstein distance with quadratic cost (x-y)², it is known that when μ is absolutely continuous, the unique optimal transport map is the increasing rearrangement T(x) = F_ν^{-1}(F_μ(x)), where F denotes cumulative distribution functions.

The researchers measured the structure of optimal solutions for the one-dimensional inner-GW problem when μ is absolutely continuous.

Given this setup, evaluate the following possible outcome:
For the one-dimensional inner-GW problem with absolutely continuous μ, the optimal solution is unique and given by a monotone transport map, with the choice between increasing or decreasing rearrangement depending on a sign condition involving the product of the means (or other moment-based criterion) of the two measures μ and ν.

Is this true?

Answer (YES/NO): NO